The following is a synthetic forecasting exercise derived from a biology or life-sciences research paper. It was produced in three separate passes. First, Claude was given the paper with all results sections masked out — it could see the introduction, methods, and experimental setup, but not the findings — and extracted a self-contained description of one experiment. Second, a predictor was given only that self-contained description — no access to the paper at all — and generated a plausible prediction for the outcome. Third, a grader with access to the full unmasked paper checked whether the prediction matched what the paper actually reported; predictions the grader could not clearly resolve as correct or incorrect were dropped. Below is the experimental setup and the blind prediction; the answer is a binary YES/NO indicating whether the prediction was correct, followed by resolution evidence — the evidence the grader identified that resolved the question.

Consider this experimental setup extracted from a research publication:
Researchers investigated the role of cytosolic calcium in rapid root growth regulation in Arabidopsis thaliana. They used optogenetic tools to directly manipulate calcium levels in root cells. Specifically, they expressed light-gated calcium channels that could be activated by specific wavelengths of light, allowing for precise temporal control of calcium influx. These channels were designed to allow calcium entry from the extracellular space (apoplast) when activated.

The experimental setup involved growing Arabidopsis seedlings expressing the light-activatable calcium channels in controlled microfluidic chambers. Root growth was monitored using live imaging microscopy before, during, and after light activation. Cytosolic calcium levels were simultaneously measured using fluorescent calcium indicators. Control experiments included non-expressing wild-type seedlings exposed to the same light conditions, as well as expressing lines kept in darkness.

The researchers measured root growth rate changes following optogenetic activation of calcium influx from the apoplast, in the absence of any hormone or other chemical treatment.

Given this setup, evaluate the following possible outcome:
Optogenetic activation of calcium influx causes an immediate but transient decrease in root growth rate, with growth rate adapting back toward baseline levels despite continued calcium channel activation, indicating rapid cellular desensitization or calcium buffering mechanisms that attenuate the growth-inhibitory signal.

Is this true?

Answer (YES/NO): NO